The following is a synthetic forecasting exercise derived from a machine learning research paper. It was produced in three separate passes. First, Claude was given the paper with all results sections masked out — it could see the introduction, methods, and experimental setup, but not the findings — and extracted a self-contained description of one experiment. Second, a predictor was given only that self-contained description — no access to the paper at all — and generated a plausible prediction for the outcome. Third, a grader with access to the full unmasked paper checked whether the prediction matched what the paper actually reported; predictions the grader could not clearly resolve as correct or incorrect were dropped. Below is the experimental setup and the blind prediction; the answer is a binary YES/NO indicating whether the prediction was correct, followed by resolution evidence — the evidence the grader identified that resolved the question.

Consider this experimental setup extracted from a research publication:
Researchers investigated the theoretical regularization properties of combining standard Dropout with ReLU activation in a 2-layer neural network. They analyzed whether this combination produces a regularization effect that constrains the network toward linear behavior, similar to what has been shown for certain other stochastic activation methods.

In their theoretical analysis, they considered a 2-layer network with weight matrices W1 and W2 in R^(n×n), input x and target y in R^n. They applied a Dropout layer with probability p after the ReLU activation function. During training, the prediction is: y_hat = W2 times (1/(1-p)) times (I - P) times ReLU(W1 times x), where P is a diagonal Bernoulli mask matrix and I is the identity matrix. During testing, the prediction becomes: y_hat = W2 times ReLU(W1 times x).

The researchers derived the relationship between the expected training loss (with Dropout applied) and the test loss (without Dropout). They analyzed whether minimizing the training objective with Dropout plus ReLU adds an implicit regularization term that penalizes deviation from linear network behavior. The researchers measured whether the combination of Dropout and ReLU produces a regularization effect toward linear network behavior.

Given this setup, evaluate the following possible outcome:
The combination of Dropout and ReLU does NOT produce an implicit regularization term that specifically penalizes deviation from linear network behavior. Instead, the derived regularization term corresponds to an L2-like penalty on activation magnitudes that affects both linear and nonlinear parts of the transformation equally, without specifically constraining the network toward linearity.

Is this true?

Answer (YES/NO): NO